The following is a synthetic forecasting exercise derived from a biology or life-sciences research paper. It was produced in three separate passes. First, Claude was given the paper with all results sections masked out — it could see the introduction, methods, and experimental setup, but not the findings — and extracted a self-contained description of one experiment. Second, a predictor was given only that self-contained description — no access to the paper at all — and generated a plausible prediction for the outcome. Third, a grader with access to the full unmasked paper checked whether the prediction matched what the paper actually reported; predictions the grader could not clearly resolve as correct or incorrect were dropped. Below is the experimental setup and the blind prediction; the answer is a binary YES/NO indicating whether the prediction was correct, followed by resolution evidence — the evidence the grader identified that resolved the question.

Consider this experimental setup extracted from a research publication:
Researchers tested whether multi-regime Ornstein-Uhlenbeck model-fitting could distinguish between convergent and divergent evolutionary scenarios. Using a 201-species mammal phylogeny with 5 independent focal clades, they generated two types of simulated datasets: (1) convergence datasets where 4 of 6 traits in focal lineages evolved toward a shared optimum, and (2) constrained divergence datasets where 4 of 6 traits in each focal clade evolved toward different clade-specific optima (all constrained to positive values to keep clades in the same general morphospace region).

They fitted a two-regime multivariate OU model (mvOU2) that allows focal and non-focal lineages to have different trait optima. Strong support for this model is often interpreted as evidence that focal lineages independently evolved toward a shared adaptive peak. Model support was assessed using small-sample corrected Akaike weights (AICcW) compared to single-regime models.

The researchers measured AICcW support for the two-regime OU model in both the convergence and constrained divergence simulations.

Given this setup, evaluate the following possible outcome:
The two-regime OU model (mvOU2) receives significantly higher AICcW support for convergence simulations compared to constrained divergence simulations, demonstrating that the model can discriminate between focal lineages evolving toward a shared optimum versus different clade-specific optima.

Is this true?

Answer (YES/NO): NO